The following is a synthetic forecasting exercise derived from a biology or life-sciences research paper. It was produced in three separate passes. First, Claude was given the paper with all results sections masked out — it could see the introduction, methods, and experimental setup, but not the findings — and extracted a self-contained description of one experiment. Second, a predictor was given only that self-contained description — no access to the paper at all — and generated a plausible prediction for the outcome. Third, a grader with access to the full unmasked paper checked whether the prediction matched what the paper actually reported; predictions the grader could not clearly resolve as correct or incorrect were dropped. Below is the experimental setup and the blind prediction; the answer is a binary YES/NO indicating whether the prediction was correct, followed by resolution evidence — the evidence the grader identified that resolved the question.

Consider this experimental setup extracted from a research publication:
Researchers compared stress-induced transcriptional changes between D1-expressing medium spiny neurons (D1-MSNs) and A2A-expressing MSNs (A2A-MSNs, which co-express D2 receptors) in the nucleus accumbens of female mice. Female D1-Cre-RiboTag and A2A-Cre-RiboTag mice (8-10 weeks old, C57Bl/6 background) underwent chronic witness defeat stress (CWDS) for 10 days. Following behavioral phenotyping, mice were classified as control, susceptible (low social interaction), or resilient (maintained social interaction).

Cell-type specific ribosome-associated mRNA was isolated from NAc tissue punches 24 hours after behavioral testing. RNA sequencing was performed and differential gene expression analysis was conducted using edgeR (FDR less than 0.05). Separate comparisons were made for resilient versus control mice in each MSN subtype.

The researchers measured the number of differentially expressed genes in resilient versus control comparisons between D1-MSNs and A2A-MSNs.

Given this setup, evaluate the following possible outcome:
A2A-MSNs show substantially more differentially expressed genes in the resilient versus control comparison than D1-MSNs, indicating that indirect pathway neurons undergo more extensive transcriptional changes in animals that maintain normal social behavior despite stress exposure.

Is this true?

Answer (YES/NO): NO